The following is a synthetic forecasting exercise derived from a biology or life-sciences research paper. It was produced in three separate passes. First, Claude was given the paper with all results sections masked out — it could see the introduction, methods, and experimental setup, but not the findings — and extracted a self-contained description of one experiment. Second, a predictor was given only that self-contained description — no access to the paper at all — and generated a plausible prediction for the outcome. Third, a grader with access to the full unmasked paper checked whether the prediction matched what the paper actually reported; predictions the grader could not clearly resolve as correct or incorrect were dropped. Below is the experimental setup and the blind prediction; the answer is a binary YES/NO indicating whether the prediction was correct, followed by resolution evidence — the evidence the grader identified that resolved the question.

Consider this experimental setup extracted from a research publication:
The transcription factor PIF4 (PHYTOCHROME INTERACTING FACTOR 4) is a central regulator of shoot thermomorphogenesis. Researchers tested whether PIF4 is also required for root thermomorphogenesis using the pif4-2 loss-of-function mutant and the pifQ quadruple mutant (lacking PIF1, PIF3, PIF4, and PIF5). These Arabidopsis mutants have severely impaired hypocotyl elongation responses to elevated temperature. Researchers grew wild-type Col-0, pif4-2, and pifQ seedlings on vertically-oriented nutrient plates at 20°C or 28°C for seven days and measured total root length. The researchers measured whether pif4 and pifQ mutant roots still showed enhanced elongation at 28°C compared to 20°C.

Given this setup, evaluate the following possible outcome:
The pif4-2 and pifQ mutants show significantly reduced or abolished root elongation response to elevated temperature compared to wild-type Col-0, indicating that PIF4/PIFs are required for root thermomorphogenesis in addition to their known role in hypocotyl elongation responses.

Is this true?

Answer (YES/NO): NO